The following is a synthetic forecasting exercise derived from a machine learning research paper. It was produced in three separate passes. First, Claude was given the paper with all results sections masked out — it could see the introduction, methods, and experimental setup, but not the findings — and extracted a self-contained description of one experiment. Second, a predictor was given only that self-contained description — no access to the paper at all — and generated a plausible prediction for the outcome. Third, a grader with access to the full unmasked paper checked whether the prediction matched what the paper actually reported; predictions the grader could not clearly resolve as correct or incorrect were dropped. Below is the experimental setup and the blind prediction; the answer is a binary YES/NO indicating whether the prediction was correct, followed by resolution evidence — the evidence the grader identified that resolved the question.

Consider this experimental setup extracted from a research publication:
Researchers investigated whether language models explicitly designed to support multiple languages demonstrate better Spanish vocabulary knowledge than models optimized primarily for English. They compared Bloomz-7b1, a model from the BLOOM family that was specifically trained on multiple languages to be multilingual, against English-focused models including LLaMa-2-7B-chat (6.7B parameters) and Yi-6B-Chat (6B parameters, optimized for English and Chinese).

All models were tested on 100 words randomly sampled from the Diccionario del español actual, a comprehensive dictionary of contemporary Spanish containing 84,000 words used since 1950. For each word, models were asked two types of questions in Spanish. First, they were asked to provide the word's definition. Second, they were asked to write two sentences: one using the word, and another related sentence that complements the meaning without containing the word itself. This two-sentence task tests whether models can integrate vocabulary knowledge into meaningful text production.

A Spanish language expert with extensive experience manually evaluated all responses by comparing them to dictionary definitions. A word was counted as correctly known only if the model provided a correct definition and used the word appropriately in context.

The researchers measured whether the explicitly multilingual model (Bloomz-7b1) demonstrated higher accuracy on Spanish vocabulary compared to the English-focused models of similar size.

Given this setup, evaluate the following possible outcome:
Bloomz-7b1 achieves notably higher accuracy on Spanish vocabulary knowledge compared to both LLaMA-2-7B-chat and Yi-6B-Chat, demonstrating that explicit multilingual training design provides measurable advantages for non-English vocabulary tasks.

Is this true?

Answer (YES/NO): NO